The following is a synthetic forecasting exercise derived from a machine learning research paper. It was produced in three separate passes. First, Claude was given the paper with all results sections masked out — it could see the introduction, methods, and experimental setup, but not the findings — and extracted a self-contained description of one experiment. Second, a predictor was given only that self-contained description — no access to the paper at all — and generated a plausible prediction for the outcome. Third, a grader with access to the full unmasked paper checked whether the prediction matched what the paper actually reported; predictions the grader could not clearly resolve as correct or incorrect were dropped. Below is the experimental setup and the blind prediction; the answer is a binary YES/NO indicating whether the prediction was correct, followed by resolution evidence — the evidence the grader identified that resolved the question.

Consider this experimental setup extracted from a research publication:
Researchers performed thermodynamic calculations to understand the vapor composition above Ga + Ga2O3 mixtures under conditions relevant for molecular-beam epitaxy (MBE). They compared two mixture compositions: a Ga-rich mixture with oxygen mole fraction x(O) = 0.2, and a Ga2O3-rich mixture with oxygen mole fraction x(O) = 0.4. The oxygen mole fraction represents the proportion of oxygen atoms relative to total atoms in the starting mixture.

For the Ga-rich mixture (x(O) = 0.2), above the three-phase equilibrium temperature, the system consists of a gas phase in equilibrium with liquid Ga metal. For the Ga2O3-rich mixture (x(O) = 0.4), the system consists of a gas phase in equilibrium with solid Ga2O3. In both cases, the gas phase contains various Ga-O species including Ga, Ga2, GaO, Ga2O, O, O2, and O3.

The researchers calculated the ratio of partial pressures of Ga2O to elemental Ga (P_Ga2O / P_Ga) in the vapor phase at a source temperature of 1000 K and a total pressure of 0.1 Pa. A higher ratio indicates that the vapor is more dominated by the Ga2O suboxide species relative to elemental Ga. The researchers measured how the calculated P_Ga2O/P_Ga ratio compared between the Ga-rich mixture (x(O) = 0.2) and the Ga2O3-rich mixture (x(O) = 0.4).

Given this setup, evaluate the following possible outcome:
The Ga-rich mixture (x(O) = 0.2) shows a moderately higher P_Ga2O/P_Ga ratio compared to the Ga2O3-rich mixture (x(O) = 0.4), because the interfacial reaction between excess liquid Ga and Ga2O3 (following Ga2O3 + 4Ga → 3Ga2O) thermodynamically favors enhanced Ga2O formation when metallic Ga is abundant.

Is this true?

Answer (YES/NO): NO